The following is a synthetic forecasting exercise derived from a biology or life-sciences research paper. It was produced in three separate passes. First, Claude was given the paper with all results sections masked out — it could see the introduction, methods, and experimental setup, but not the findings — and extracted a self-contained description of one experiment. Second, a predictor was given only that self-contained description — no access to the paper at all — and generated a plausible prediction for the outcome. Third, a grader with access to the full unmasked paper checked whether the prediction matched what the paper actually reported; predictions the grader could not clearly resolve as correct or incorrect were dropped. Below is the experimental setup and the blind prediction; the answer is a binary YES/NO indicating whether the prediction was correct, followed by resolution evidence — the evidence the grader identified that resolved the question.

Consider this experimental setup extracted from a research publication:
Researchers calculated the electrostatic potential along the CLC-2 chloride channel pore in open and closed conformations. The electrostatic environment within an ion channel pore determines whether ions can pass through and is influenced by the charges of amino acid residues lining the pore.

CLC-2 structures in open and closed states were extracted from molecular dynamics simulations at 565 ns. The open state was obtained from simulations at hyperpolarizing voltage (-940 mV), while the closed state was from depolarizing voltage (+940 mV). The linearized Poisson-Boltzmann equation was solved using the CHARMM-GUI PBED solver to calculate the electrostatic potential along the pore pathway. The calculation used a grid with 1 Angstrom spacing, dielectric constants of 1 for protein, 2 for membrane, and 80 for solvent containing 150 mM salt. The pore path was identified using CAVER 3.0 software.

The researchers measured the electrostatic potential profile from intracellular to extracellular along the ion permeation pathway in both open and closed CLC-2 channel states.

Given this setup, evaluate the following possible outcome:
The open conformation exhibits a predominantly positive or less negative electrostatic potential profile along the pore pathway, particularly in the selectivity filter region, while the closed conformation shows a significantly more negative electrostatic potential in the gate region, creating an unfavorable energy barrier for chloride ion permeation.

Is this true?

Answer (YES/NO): NO